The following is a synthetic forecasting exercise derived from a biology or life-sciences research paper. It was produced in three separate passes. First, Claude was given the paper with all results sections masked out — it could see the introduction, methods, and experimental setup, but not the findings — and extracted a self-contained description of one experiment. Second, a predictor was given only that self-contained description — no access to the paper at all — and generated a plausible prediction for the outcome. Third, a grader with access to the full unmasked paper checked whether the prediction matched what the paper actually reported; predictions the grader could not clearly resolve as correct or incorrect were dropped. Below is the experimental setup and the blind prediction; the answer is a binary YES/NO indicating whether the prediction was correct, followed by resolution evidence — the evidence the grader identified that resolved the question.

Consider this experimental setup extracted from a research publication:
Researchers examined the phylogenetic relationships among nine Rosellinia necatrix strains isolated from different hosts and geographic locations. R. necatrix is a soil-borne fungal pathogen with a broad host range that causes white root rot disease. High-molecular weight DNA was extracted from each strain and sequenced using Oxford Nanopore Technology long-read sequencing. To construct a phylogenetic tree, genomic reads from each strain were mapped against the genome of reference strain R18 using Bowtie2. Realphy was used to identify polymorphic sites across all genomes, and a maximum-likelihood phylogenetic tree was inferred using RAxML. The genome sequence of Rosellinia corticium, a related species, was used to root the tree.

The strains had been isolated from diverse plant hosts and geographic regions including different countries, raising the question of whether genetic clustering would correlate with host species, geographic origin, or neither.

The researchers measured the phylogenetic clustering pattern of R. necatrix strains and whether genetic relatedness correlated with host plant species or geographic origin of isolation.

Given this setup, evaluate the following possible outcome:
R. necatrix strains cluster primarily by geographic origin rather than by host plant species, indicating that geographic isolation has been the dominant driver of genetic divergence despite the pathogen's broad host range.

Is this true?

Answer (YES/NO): YES